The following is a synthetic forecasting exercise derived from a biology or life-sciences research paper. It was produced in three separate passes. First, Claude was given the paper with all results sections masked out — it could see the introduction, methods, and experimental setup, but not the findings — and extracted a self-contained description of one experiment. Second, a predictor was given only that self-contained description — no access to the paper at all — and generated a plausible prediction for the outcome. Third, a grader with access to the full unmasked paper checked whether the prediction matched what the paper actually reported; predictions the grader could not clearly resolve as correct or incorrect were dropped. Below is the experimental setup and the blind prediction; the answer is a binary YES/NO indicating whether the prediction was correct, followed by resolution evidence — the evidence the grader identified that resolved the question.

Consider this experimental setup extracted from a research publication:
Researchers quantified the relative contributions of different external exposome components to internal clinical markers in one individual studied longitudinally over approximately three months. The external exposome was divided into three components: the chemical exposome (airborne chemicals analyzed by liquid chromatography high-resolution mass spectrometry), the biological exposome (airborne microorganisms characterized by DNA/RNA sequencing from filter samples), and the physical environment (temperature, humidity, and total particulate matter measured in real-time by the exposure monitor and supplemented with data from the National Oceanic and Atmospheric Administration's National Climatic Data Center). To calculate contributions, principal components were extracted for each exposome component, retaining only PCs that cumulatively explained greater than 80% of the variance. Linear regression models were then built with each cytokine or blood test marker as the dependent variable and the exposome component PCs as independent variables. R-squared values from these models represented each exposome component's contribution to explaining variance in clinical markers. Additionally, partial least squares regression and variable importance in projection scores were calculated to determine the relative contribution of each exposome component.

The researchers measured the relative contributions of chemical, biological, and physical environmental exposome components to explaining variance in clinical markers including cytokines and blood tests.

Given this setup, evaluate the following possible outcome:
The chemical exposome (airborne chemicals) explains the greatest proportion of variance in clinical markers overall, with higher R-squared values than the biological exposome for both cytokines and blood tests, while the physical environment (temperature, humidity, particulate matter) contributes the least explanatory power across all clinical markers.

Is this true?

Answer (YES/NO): NO